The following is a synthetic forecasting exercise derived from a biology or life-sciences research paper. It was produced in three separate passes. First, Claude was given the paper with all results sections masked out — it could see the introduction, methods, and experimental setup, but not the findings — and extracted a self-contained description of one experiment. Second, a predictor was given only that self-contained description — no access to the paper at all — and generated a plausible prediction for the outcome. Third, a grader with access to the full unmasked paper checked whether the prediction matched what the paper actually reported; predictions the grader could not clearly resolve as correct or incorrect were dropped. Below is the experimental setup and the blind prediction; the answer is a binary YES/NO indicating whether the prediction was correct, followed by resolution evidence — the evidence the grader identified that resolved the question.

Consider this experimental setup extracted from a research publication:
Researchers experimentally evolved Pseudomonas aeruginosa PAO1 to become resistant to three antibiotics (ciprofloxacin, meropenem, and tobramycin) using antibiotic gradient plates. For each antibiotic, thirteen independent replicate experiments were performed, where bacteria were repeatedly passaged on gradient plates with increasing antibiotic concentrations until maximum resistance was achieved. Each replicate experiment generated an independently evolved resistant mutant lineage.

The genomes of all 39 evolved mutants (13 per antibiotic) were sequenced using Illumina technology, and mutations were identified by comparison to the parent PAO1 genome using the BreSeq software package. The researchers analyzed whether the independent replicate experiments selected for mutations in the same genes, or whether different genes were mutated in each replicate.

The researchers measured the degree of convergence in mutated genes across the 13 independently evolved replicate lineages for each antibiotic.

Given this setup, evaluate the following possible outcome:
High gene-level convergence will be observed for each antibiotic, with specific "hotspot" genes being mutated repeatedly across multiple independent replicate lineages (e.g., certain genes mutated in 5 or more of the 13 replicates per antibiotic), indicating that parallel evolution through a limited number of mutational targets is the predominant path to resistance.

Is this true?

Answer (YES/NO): YES